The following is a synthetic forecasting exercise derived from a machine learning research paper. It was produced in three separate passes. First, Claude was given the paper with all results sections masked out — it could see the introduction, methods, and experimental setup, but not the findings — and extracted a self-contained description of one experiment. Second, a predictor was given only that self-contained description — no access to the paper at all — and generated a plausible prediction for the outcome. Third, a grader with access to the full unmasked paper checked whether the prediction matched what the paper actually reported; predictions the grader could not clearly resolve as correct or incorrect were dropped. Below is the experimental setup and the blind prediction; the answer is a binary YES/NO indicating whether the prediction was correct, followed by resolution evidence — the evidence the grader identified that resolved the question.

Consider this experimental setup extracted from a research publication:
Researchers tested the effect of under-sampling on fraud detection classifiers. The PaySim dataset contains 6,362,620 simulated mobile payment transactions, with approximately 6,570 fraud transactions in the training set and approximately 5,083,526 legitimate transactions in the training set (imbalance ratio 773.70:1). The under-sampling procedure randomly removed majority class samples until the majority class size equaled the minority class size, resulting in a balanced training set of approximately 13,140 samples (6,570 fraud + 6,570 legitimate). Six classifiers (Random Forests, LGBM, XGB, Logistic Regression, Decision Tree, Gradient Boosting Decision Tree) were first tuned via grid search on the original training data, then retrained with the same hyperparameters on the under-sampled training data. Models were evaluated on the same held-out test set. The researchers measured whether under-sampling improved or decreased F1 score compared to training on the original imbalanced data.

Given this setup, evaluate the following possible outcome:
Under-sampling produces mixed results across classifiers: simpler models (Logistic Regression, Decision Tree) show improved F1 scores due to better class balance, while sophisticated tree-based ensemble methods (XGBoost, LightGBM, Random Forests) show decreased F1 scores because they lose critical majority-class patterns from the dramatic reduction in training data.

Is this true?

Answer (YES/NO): NO